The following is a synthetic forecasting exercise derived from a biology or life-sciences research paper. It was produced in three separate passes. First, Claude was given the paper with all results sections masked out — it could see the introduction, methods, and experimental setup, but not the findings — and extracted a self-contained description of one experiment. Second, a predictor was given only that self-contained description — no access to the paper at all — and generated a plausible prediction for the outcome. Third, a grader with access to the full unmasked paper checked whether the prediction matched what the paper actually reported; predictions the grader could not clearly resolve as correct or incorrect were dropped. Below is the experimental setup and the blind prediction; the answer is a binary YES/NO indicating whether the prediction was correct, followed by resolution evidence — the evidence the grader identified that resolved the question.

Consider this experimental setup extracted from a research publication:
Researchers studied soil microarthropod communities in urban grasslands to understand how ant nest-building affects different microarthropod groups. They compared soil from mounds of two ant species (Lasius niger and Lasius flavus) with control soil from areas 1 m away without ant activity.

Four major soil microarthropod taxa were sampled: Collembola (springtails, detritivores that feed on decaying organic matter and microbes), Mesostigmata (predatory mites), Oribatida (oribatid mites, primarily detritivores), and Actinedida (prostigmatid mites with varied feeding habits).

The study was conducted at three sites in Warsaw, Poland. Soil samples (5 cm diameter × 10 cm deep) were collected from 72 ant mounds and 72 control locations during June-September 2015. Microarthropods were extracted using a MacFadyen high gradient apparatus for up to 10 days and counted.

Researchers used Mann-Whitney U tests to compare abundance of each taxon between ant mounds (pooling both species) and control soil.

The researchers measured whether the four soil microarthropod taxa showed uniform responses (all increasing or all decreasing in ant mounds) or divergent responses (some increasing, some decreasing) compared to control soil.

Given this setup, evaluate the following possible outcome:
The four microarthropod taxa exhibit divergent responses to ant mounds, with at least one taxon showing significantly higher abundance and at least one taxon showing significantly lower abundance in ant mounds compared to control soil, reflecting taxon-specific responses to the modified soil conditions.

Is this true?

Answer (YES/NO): NO